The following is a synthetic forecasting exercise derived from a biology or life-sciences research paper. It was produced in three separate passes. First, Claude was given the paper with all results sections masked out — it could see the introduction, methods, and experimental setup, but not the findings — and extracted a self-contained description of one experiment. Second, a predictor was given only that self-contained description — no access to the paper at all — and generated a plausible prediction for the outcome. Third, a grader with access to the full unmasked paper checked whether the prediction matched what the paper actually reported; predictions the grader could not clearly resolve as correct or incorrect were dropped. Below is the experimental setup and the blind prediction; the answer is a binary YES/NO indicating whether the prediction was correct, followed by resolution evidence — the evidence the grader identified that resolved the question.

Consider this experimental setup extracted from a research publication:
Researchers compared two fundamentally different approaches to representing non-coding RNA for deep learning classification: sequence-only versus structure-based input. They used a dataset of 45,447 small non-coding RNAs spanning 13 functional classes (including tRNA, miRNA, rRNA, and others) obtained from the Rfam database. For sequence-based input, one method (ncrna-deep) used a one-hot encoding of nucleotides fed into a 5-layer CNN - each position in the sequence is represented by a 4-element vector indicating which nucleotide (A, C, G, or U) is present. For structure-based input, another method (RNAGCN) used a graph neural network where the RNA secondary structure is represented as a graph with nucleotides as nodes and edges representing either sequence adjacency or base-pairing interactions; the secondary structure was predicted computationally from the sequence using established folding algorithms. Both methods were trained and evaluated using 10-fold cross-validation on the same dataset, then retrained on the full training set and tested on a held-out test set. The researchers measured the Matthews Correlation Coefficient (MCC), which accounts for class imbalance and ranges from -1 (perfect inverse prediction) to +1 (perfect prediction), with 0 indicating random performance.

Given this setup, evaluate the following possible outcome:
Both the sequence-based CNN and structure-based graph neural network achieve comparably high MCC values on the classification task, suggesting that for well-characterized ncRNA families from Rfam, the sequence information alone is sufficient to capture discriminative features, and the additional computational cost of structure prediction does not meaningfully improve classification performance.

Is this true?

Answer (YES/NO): NO